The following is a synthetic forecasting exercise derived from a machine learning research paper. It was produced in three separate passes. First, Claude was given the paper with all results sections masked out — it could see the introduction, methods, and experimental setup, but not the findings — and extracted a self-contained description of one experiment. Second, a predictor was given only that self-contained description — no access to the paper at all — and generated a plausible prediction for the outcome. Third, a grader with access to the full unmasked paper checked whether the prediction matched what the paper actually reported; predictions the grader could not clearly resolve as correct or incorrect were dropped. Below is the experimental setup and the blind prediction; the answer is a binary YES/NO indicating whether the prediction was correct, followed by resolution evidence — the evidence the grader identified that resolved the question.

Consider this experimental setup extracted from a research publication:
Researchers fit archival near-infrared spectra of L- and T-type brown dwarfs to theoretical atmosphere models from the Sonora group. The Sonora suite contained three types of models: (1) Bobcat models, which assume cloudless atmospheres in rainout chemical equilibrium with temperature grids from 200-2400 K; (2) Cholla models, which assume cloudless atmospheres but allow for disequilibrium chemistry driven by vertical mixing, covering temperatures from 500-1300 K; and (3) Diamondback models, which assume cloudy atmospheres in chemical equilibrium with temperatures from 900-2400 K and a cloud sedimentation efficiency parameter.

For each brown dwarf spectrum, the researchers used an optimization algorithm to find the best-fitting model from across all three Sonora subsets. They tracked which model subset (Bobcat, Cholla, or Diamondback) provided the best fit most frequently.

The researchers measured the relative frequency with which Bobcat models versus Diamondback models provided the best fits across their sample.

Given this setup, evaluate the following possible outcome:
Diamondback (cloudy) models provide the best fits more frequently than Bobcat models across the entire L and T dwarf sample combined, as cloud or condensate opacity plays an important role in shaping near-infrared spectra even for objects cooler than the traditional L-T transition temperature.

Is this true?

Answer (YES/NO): YES